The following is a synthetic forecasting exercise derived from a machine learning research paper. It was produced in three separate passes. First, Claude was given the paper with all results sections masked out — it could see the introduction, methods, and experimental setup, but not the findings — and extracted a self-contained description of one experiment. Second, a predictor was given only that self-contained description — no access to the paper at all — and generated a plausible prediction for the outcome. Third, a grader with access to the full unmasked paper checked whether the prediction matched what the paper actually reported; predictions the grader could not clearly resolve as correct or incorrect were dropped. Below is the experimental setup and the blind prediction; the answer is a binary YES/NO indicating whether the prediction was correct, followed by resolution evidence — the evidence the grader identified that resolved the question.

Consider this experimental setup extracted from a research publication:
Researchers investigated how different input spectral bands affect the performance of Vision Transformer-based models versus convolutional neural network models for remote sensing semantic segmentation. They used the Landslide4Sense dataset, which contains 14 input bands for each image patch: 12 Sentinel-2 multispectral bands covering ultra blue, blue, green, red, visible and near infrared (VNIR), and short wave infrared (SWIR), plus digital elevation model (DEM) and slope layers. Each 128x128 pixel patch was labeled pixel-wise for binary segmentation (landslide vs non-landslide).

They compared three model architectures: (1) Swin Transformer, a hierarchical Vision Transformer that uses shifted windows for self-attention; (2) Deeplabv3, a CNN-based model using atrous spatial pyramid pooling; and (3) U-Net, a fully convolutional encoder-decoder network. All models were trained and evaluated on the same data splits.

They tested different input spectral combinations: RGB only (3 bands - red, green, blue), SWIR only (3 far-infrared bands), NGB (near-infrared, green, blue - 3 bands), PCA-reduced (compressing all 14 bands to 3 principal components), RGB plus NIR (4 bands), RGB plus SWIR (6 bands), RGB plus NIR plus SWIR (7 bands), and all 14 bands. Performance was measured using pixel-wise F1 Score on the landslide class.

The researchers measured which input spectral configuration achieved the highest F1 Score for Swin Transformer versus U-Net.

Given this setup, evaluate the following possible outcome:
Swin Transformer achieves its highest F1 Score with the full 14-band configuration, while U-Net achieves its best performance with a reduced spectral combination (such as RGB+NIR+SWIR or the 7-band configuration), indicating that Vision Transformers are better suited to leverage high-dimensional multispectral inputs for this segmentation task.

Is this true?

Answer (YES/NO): NO